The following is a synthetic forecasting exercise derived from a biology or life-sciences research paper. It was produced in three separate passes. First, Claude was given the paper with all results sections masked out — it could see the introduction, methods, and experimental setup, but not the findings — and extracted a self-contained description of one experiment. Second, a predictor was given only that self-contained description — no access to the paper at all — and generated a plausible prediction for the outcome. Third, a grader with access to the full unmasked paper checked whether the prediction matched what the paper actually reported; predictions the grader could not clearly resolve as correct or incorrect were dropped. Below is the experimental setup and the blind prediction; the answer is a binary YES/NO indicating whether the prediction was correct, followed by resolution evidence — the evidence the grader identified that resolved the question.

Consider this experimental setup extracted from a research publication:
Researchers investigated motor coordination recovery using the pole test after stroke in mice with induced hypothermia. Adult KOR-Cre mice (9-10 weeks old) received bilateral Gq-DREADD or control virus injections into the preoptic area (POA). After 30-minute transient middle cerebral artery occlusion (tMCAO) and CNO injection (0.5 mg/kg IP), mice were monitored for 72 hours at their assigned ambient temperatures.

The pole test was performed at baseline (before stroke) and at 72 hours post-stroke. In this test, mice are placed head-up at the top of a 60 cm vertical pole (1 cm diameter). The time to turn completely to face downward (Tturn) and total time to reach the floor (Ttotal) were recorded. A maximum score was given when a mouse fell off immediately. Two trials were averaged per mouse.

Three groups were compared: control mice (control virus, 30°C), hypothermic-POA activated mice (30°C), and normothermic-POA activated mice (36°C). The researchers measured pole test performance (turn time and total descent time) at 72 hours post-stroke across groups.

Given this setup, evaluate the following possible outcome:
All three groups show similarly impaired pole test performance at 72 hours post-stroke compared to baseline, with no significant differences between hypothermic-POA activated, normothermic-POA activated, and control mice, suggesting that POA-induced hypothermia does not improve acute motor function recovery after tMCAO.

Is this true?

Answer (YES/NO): NO